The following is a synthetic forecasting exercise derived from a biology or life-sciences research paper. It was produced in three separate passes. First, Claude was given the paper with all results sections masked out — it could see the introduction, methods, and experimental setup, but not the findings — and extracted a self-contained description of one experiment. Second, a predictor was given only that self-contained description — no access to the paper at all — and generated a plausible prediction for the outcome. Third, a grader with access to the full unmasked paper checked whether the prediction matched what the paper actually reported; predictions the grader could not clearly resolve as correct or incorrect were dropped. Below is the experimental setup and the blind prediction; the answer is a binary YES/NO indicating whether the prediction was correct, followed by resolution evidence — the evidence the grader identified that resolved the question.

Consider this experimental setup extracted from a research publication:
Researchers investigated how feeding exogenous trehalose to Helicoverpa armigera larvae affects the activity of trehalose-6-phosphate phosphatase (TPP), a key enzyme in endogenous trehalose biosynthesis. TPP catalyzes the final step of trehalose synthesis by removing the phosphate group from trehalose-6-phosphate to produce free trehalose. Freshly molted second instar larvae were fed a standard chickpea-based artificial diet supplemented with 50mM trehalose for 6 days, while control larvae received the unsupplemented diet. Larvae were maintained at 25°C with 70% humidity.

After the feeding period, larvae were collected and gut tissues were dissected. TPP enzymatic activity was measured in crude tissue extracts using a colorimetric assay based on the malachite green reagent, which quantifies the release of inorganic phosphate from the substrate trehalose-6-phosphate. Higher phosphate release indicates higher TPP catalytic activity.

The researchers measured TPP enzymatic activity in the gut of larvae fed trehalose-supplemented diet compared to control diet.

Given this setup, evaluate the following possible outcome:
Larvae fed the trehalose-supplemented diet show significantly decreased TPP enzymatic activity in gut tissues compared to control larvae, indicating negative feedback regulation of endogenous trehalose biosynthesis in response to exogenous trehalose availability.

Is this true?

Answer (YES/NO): NO